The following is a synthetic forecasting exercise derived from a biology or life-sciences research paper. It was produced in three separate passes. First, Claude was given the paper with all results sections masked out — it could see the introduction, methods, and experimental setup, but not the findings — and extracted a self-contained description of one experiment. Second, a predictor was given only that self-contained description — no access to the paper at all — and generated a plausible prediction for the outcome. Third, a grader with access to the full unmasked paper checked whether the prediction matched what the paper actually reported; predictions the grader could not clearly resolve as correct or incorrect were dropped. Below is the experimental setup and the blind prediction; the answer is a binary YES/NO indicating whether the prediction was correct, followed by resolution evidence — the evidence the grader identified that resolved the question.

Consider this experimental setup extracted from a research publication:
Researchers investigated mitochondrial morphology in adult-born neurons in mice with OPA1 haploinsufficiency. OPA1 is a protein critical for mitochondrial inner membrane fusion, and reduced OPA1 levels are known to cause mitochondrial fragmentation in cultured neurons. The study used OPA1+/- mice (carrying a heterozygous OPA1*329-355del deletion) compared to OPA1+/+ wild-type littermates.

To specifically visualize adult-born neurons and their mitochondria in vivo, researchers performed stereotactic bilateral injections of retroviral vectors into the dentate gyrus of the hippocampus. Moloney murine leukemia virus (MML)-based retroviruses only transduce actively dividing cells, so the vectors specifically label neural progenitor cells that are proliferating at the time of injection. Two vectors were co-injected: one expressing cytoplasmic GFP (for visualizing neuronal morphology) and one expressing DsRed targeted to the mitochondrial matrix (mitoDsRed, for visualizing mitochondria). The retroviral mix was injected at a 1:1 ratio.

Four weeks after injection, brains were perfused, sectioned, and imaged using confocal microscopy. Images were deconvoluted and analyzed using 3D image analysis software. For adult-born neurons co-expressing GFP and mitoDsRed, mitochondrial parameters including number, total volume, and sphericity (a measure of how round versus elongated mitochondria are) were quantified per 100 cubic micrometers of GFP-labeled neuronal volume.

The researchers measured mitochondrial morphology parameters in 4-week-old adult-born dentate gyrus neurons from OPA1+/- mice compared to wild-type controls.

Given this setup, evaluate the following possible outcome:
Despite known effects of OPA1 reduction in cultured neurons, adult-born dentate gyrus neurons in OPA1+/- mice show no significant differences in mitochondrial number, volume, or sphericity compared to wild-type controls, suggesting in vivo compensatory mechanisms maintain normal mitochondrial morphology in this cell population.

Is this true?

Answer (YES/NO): NO